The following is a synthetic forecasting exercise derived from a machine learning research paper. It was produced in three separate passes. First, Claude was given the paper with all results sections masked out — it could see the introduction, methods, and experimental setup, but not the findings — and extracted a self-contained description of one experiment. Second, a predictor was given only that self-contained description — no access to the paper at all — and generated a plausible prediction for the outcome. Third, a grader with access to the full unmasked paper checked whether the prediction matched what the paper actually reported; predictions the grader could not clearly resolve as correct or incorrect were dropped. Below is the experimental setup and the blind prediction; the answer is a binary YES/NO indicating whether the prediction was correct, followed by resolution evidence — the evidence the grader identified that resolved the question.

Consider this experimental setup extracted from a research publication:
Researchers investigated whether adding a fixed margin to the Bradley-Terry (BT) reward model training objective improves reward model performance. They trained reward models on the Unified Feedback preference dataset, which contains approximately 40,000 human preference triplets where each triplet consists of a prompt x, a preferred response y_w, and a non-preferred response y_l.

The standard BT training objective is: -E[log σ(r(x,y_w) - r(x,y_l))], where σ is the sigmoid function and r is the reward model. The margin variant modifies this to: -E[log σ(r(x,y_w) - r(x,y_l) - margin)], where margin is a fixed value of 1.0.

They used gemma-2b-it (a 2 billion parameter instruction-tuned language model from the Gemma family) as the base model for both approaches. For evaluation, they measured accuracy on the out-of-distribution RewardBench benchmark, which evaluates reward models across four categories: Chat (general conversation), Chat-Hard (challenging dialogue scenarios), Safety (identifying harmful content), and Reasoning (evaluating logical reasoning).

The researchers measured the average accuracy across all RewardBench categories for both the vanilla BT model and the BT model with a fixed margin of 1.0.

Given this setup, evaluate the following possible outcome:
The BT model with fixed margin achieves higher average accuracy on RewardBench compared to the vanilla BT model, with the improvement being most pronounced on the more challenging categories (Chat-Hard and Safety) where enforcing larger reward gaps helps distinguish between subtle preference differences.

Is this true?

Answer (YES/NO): NO